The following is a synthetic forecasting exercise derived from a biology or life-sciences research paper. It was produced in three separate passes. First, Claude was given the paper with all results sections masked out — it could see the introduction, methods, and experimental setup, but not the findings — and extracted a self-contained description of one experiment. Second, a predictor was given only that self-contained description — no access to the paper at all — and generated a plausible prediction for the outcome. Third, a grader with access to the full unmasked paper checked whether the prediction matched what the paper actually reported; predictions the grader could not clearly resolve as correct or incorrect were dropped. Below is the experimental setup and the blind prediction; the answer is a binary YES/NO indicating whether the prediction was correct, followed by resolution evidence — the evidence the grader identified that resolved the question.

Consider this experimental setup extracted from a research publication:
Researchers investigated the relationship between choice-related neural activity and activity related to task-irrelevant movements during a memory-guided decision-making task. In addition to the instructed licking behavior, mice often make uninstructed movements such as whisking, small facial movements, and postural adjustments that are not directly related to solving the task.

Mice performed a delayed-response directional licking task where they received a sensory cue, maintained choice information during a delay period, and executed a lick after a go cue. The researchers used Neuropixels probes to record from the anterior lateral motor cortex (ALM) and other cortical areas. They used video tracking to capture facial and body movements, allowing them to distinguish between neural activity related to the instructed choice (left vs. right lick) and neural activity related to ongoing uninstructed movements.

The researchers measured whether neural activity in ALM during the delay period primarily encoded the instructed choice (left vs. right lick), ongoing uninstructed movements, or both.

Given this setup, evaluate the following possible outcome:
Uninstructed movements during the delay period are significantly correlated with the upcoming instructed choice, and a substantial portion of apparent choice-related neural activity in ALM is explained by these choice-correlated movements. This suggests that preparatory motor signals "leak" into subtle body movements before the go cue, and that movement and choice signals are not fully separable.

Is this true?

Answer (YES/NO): NO